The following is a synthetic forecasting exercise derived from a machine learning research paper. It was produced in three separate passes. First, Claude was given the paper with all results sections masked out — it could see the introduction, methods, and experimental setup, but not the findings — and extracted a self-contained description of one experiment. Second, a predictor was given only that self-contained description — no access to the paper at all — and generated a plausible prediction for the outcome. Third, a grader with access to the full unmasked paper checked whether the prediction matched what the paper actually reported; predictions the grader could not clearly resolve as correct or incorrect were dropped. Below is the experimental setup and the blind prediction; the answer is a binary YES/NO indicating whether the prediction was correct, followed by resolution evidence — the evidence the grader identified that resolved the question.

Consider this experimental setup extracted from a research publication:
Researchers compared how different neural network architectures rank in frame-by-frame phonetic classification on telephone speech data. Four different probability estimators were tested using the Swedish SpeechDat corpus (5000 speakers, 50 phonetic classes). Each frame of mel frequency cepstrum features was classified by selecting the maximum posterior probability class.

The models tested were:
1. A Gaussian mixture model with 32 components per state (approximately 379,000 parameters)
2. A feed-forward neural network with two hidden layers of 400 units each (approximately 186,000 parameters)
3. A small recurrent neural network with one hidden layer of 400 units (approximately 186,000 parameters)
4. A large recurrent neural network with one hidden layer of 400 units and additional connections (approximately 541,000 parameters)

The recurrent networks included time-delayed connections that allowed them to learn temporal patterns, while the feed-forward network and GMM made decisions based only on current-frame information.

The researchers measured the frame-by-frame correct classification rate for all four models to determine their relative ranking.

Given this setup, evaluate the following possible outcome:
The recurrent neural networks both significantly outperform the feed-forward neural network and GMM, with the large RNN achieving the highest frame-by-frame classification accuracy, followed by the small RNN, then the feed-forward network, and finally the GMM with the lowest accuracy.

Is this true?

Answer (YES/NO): NO